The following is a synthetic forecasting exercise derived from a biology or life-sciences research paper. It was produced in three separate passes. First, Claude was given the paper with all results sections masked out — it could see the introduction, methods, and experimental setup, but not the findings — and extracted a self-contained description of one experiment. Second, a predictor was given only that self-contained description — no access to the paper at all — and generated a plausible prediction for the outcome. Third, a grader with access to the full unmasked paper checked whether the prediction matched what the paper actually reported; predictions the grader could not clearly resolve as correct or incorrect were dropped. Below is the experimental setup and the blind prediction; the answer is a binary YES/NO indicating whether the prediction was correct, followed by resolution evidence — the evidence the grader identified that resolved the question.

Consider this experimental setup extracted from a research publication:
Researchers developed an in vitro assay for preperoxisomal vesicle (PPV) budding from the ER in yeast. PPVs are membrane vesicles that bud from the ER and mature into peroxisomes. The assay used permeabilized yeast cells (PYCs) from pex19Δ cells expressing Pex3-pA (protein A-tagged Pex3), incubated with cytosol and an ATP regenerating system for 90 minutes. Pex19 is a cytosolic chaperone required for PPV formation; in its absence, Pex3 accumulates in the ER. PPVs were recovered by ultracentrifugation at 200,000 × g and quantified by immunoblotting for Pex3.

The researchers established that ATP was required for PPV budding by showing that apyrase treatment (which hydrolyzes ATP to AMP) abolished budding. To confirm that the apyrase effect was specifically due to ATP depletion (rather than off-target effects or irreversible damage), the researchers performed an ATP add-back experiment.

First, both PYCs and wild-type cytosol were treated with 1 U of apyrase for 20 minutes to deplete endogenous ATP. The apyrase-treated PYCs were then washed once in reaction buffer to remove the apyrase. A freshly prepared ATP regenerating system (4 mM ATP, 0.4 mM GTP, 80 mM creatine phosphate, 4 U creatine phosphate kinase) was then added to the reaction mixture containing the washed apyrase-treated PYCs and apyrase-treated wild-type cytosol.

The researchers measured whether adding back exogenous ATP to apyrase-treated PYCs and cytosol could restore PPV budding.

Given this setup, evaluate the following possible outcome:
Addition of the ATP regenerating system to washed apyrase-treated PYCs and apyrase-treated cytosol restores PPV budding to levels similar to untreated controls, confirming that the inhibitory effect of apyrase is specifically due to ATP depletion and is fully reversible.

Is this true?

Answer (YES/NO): YES